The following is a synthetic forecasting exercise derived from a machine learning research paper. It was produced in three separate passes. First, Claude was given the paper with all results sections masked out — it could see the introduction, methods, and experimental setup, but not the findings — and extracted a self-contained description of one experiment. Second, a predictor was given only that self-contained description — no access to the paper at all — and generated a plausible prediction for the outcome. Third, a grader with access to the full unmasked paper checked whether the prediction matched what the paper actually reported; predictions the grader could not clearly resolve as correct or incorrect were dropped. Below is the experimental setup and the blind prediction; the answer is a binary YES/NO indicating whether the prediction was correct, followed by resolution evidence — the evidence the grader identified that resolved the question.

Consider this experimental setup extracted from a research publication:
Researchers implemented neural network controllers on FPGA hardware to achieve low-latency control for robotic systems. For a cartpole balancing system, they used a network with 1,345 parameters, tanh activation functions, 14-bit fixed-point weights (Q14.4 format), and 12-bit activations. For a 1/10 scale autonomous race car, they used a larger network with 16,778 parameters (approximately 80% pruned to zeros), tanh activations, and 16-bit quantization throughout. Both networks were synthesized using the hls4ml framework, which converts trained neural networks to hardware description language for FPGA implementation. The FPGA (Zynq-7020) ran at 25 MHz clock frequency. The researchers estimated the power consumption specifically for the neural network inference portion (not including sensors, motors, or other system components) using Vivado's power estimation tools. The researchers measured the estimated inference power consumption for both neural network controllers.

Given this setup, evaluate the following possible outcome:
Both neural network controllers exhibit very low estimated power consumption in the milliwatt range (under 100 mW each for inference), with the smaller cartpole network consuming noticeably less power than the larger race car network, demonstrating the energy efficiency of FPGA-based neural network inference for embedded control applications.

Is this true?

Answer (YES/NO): NO